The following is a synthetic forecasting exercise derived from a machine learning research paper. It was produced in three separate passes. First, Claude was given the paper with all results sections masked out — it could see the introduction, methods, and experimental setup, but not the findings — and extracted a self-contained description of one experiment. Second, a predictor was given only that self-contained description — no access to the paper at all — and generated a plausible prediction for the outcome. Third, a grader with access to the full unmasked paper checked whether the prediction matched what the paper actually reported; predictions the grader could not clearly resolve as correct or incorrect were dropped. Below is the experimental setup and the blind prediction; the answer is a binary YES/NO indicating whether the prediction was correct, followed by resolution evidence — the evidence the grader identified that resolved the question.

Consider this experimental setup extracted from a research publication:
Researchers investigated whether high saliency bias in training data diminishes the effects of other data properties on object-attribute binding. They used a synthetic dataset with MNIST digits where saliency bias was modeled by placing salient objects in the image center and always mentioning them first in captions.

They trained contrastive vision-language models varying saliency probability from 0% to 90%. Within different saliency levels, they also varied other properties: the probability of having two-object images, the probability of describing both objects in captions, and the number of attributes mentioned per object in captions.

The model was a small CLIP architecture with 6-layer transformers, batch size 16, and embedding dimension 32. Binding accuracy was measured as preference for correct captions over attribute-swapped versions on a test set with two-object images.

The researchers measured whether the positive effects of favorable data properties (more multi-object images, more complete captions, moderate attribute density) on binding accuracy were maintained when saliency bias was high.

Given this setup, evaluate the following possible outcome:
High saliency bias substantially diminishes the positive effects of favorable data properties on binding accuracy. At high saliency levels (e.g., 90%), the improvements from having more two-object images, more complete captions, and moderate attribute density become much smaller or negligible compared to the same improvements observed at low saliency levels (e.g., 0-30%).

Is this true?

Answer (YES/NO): YES